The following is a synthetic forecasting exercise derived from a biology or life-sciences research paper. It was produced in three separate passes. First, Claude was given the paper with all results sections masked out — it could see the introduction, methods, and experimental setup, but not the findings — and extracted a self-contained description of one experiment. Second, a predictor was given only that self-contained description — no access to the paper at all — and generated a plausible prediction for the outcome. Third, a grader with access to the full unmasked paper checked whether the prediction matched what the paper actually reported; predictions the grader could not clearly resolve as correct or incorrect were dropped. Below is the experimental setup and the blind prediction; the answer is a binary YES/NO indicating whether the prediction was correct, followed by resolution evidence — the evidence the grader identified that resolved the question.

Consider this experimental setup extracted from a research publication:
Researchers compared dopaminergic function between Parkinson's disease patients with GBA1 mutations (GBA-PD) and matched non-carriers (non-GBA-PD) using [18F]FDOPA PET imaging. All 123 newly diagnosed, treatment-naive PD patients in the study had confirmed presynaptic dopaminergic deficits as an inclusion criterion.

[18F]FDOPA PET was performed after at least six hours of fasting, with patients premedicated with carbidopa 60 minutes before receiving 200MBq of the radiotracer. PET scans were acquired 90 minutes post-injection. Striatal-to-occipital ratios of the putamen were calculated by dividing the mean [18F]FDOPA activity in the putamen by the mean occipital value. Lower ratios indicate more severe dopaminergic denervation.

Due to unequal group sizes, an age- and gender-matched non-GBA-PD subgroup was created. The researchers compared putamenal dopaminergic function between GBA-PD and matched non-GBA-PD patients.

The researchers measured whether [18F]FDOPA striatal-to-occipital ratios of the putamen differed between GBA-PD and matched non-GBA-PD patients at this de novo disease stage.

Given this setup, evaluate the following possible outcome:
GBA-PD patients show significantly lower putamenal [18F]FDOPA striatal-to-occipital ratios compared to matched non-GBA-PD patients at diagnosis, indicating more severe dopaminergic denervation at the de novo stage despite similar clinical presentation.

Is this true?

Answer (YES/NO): NO